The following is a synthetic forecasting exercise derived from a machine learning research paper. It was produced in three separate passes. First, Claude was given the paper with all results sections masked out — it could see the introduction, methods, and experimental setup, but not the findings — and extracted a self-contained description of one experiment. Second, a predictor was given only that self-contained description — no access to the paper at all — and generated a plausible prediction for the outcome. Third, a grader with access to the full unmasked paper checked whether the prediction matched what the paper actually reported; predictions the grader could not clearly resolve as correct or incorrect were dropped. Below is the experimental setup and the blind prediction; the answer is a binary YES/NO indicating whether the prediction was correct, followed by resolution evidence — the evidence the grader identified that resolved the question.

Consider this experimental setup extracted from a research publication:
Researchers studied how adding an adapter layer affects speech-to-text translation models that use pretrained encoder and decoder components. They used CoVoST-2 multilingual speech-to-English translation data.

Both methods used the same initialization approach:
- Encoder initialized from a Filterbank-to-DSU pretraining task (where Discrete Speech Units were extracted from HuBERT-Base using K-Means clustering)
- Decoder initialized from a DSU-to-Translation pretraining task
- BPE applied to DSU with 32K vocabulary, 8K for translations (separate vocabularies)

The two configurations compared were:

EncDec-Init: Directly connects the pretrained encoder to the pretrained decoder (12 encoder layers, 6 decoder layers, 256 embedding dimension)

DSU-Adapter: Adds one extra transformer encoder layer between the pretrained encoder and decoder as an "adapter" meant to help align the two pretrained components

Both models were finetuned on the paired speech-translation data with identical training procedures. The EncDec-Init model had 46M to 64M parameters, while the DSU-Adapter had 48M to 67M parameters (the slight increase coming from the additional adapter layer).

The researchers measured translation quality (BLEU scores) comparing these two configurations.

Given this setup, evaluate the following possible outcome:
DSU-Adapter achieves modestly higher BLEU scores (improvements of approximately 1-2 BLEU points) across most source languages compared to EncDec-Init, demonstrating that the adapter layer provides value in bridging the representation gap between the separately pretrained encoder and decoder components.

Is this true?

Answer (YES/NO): NO